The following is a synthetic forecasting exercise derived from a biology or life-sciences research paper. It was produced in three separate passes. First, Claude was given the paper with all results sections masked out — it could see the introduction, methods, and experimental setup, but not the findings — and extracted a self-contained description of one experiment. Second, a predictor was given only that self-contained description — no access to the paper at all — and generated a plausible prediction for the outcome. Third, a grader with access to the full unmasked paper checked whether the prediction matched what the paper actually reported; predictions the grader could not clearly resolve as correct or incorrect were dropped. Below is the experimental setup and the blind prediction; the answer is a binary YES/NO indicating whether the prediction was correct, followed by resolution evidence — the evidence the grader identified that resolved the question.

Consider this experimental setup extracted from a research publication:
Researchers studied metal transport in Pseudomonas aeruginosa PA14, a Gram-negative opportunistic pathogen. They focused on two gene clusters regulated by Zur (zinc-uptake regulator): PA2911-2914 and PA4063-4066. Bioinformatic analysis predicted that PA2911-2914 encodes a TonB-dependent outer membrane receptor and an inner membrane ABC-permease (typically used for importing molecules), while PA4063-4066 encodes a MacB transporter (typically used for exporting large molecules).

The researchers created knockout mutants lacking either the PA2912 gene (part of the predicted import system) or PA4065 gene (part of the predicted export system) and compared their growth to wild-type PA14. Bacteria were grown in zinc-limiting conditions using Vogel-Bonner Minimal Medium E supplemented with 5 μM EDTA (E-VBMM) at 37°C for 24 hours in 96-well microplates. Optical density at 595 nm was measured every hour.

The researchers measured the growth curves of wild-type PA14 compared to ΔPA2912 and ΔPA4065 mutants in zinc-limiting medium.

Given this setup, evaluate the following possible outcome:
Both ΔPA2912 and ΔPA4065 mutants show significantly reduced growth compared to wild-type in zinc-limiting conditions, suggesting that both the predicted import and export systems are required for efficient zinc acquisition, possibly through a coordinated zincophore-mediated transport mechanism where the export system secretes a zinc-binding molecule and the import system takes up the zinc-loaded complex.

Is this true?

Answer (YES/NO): NO